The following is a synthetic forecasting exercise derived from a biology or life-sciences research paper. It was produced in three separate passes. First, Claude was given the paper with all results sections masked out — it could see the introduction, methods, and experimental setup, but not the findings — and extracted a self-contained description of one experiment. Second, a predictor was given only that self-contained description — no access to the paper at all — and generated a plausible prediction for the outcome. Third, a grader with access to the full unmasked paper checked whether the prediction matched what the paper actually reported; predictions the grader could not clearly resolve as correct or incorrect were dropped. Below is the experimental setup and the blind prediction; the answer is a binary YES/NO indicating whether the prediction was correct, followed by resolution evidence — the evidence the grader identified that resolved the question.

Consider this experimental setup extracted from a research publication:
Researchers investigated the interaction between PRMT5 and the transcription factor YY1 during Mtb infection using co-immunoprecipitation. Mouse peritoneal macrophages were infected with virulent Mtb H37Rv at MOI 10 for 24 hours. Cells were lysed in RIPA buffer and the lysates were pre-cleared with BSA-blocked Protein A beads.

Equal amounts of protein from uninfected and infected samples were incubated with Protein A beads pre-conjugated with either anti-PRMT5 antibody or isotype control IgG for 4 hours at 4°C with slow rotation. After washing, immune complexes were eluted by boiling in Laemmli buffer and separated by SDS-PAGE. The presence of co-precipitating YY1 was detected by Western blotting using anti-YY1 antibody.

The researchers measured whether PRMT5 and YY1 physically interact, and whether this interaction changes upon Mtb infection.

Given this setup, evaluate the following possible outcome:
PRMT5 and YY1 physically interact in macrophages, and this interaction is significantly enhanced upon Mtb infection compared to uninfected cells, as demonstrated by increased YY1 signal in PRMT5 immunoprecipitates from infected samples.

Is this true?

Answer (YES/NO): YES